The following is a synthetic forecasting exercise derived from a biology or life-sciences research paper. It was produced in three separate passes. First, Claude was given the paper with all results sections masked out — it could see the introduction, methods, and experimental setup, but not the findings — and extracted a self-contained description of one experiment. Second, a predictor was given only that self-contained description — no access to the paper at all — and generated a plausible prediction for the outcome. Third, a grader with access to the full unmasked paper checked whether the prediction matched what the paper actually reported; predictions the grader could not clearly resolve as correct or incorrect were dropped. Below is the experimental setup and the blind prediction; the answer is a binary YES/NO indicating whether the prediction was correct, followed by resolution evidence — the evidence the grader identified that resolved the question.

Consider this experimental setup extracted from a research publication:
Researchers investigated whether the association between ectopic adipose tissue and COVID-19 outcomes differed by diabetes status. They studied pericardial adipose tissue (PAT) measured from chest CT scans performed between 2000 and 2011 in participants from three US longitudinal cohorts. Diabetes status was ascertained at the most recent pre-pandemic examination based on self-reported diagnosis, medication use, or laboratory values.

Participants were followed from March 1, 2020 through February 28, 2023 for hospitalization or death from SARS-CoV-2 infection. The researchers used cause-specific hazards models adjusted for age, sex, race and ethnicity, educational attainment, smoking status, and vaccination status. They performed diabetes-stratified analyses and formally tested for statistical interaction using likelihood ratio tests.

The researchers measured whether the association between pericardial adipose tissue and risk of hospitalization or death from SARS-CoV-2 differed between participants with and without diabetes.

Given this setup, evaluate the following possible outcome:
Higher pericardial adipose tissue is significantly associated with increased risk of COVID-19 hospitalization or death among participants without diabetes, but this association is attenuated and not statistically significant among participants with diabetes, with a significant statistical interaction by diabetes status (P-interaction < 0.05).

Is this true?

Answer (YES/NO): NO